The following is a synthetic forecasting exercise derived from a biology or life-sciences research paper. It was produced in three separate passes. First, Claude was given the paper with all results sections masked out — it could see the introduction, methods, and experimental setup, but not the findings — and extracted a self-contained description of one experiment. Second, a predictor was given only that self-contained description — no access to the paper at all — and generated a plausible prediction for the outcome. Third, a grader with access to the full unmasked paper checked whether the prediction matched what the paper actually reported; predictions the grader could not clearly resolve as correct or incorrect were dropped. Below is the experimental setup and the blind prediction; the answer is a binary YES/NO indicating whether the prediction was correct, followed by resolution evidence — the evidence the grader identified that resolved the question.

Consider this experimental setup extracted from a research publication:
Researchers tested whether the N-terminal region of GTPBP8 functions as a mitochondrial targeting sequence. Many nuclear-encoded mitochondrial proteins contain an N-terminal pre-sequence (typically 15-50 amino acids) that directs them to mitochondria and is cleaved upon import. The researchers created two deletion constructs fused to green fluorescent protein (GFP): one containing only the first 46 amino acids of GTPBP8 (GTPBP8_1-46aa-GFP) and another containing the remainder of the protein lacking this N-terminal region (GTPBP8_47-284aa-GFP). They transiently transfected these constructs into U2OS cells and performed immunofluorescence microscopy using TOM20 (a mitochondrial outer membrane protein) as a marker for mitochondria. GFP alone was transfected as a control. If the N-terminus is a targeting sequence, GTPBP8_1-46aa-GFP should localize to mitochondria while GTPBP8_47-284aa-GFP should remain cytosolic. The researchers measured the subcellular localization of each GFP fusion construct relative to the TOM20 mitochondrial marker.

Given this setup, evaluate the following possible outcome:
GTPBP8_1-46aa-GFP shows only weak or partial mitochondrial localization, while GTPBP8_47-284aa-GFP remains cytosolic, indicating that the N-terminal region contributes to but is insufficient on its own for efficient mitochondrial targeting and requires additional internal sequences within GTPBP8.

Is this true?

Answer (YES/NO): NO